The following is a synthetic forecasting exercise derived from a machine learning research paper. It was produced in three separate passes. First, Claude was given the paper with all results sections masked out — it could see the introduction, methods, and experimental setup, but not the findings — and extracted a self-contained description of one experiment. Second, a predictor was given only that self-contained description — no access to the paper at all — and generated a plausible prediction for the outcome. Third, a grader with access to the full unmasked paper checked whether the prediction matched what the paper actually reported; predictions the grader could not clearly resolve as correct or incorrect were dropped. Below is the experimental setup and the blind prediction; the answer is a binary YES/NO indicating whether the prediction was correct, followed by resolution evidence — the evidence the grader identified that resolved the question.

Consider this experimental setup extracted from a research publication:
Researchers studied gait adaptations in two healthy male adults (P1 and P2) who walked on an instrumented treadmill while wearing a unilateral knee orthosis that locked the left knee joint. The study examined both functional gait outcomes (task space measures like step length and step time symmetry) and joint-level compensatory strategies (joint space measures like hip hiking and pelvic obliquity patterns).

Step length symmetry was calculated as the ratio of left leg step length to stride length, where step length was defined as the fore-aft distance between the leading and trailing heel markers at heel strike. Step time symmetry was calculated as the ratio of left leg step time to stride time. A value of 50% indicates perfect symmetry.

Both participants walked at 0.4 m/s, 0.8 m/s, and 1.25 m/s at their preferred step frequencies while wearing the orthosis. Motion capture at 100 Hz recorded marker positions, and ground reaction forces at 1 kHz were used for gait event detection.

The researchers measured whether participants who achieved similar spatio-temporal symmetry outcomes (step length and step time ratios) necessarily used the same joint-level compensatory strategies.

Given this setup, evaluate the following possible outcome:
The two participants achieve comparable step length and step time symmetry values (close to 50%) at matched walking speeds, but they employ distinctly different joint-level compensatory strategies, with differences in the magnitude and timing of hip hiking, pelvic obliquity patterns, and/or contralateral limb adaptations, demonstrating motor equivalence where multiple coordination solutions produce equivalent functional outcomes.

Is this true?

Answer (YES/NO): YES